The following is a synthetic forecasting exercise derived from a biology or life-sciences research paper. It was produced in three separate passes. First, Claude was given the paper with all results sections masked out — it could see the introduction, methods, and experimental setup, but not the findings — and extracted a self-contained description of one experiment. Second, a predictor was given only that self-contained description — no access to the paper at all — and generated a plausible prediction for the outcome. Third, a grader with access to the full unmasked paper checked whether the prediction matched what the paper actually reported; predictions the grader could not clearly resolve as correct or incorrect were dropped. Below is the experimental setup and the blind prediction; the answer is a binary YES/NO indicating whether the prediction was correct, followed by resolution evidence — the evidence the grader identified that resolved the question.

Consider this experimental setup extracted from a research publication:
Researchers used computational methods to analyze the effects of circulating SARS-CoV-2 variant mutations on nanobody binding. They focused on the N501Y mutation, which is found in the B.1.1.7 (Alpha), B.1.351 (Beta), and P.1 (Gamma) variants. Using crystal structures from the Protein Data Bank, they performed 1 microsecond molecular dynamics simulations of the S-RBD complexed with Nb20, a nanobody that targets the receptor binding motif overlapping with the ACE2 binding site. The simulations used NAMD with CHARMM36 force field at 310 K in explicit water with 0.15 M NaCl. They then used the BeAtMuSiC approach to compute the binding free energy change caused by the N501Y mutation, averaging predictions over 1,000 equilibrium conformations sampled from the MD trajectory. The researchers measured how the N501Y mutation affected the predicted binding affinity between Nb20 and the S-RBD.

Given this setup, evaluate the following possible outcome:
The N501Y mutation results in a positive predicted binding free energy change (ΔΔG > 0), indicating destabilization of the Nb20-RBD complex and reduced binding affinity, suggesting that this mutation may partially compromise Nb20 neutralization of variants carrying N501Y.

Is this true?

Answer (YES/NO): NO